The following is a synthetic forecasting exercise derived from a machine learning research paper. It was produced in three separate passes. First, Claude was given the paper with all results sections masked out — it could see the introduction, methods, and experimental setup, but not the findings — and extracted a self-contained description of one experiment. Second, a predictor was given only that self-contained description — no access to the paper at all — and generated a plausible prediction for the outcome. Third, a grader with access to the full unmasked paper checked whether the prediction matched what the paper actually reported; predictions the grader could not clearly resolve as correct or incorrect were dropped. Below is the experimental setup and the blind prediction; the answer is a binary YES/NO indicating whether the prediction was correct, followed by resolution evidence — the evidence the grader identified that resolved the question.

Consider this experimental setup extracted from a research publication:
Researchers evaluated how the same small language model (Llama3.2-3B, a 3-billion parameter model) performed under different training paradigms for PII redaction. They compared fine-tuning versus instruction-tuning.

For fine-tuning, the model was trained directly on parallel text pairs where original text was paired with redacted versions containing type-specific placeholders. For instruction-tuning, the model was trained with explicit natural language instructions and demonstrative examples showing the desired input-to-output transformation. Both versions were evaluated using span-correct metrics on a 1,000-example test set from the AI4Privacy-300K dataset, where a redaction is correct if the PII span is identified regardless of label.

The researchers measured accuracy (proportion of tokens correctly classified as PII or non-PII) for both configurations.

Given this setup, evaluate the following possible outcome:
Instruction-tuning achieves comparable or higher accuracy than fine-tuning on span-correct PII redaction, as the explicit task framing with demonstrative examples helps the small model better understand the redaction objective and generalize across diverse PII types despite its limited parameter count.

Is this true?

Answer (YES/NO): YES